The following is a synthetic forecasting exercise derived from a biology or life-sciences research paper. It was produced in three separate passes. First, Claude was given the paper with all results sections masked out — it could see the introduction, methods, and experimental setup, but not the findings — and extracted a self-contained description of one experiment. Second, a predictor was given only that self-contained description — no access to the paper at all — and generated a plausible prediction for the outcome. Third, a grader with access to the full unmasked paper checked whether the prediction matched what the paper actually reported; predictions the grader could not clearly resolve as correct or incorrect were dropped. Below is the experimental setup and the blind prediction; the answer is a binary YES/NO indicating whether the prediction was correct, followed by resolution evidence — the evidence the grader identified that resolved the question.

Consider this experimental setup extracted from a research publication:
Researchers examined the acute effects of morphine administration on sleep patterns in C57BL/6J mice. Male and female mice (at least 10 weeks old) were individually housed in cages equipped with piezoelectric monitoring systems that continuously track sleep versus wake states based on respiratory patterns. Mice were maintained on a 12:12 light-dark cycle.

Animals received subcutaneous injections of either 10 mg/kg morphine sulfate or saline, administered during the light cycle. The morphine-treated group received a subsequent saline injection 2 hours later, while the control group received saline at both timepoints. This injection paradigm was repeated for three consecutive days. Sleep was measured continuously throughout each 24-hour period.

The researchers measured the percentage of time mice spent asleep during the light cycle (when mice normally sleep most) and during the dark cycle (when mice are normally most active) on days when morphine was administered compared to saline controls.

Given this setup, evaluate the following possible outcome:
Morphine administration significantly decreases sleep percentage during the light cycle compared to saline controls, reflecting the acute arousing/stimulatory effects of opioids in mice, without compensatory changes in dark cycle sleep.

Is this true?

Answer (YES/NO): NO